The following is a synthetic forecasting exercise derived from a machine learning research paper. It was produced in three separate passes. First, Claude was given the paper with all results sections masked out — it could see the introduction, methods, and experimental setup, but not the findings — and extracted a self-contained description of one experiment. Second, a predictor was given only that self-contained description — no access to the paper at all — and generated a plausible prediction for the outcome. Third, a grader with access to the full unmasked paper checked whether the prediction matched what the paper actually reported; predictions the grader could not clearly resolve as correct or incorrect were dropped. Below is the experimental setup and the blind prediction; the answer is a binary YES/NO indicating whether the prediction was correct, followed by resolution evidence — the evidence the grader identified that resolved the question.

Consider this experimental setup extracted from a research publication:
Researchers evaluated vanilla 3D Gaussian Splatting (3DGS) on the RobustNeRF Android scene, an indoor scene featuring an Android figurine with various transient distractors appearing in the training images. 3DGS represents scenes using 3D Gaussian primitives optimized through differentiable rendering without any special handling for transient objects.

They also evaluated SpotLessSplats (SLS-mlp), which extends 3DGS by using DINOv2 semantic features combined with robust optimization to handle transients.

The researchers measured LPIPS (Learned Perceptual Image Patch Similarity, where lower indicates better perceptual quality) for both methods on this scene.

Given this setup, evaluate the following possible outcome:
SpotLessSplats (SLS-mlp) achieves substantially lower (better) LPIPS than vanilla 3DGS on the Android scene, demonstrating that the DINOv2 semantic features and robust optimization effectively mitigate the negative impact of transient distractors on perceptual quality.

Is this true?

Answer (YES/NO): YES